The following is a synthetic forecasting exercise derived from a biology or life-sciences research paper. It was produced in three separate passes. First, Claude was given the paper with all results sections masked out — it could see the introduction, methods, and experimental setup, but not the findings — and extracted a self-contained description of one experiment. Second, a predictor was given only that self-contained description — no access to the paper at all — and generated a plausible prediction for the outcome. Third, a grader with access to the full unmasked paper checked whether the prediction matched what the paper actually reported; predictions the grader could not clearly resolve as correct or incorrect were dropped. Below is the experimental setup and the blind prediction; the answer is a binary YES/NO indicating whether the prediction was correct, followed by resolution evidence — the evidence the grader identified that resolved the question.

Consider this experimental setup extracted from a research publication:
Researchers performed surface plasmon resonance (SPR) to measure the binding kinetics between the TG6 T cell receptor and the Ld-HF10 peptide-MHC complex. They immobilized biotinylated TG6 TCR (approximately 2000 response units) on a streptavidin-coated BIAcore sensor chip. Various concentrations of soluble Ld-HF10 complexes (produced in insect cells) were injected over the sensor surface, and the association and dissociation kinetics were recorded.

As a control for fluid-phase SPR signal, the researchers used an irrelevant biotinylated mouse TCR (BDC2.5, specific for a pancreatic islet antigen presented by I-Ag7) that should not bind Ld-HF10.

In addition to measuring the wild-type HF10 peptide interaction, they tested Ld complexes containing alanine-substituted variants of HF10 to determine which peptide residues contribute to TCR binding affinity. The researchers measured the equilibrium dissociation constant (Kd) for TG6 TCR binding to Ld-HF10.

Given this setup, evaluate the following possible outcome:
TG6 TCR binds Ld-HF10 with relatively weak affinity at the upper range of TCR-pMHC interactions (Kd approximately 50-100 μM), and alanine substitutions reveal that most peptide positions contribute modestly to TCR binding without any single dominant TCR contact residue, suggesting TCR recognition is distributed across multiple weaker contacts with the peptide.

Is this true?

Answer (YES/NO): NO